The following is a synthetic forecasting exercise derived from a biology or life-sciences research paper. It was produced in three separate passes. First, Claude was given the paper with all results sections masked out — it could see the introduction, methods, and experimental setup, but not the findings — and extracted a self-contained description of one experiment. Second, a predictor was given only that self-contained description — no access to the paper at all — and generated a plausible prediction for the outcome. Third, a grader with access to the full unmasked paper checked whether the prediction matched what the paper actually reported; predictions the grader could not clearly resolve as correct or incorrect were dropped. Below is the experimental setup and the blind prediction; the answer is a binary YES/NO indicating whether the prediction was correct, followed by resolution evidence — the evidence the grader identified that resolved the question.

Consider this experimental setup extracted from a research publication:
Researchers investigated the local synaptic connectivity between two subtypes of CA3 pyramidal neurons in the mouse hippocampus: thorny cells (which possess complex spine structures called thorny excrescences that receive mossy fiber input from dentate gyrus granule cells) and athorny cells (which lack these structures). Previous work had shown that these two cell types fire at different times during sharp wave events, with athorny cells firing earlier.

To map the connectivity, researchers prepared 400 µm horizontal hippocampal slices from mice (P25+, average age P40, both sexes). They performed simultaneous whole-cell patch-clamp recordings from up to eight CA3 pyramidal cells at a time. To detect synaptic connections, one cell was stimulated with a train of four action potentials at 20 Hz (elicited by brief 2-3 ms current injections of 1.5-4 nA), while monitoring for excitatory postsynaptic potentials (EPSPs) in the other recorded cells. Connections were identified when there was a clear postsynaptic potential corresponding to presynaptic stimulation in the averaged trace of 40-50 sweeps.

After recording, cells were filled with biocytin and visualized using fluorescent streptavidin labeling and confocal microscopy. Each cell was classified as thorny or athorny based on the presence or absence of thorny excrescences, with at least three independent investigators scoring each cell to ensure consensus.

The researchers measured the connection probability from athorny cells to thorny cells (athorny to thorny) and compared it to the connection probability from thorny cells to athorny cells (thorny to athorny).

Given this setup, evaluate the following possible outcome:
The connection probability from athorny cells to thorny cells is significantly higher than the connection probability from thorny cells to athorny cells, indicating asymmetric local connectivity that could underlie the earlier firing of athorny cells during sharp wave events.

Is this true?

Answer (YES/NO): NO